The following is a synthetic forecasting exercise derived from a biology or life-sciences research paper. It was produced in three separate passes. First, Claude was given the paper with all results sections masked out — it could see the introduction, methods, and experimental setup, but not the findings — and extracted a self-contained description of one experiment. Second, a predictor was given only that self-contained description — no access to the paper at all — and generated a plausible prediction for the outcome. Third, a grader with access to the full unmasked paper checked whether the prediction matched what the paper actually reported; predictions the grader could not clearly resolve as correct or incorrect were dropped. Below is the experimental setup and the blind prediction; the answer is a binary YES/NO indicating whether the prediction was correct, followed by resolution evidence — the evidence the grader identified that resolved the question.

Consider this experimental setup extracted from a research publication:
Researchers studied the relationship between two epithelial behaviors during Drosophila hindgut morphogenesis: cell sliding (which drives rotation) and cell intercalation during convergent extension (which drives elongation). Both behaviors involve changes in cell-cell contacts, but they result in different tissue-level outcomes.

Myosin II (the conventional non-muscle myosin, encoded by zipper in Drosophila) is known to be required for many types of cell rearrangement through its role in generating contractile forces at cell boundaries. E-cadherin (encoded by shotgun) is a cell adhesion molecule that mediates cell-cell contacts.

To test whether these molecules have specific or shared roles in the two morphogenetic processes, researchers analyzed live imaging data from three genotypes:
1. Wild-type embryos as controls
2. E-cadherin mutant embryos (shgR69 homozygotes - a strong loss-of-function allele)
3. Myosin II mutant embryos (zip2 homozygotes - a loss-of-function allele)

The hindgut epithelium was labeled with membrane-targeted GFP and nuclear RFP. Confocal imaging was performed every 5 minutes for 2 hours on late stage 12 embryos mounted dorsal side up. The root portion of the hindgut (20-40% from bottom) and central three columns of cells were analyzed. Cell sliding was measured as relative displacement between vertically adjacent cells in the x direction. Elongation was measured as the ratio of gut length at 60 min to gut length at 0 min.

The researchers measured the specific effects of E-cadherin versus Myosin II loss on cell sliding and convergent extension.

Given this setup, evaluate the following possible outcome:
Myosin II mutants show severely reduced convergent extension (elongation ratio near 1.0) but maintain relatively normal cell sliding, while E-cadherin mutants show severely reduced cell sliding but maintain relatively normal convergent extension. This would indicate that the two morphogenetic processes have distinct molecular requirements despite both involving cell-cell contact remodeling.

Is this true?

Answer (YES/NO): NO